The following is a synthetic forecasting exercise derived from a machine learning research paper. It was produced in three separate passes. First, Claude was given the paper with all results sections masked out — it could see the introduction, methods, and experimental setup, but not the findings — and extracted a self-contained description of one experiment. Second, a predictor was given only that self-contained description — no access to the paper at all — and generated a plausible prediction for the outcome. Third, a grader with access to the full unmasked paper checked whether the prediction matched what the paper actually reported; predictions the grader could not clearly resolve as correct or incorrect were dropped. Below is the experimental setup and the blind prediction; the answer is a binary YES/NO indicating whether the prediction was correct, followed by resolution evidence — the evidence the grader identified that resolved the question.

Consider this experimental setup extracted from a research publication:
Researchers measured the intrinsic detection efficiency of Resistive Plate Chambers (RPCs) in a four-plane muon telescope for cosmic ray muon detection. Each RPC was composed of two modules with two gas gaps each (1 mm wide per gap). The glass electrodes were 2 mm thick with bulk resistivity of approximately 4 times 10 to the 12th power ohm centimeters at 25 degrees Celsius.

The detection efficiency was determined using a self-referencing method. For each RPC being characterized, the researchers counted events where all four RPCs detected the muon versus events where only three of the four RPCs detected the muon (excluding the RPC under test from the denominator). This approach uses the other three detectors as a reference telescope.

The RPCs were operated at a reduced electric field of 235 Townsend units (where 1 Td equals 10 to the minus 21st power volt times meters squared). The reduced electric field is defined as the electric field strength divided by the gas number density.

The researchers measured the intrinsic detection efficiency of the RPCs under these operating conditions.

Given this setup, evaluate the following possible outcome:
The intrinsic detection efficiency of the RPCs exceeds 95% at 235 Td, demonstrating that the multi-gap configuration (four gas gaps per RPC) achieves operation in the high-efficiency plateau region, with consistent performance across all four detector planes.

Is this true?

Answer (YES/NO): YES